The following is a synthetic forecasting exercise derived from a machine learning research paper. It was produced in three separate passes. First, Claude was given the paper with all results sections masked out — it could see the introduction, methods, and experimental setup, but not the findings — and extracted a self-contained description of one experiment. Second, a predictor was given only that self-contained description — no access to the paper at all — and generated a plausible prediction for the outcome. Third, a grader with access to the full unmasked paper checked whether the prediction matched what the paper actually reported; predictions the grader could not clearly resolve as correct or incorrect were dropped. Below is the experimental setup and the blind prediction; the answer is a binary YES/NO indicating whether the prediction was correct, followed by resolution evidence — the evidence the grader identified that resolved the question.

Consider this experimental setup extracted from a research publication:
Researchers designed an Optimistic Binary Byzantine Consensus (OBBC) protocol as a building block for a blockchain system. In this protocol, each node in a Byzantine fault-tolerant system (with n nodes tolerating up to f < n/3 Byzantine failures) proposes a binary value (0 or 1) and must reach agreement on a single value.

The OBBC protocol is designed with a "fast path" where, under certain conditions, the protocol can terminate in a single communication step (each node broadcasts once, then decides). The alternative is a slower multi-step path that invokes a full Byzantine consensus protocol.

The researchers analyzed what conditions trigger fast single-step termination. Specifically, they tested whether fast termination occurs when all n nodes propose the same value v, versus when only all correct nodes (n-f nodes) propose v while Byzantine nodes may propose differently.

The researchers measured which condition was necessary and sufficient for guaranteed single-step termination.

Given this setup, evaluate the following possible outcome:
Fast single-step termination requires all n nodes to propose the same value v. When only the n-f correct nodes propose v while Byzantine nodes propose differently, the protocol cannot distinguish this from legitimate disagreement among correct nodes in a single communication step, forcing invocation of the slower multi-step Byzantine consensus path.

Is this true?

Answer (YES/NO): YES